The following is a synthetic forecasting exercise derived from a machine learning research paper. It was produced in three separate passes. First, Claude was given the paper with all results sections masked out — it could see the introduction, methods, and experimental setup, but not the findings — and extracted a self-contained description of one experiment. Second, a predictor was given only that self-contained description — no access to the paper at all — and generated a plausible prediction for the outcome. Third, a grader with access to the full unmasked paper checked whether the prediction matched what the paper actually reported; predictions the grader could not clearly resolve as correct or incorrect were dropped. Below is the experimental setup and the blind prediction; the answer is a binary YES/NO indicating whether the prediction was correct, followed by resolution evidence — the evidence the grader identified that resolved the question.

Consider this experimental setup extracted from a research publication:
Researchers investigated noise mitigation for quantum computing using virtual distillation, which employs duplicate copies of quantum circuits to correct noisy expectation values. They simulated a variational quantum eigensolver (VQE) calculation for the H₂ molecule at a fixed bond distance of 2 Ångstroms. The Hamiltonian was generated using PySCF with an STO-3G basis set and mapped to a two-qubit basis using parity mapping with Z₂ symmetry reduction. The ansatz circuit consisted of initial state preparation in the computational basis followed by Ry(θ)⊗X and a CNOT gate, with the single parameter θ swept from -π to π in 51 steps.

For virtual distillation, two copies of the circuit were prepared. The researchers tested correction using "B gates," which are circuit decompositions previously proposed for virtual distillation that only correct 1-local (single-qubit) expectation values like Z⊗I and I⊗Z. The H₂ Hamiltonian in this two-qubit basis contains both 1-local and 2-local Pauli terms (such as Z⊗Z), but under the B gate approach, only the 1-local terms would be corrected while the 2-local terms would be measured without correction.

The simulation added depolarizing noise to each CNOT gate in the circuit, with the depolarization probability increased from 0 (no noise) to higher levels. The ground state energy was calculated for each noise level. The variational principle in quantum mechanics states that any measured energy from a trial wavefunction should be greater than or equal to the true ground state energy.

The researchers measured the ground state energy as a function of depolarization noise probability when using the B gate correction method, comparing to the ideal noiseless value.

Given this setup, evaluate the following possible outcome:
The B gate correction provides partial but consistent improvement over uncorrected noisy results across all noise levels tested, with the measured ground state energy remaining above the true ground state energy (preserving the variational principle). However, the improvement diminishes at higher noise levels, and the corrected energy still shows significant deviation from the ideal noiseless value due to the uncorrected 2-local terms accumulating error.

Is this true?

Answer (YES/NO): NO